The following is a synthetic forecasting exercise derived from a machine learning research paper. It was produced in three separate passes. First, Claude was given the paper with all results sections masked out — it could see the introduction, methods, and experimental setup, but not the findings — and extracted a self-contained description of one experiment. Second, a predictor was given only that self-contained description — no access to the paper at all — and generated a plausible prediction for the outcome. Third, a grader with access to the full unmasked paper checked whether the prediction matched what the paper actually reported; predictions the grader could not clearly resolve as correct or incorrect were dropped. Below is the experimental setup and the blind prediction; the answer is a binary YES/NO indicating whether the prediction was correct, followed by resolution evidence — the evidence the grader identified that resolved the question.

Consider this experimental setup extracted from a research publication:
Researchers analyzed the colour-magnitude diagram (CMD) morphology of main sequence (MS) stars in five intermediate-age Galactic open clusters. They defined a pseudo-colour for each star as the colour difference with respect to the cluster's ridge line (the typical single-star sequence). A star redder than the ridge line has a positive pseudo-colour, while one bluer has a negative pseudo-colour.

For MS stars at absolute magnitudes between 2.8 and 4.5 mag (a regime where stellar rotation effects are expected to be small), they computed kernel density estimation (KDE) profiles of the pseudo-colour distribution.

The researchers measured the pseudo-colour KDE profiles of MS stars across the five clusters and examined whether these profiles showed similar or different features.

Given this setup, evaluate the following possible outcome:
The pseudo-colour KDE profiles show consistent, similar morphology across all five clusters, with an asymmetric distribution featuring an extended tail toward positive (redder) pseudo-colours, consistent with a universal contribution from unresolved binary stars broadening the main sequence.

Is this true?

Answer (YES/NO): NO